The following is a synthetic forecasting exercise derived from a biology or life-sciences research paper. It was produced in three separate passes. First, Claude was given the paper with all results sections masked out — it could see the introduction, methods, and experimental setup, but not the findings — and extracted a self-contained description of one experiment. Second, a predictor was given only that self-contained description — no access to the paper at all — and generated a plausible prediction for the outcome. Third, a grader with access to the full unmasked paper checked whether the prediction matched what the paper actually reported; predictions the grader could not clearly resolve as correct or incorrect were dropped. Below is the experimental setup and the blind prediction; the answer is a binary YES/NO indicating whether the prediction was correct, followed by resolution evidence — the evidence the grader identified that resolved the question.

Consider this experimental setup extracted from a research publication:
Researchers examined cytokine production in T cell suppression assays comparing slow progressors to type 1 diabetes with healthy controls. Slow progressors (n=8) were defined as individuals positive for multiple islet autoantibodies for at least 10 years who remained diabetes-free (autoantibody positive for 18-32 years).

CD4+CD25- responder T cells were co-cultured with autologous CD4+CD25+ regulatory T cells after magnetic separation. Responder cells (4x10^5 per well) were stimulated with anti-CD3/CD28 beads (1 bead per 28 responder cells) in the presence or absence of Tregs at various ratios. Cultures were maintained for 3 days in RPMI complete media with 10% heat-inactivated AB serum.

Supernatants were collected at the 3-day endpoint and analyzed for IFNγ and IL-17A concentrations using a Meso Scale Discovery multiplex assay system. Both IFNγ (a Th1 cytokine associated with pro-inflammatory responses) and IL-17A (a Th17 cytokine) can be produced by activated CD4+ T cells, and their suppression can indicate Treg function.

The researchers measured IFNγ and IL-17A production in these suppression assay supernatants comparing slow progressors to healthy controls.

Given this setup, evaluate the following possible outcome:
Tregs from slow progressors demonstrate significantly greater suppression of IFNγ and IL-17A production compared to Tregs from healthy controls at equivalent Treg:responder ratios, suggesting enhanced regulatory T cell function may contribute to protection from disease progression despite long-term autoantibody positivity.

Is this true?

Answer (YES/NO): NO